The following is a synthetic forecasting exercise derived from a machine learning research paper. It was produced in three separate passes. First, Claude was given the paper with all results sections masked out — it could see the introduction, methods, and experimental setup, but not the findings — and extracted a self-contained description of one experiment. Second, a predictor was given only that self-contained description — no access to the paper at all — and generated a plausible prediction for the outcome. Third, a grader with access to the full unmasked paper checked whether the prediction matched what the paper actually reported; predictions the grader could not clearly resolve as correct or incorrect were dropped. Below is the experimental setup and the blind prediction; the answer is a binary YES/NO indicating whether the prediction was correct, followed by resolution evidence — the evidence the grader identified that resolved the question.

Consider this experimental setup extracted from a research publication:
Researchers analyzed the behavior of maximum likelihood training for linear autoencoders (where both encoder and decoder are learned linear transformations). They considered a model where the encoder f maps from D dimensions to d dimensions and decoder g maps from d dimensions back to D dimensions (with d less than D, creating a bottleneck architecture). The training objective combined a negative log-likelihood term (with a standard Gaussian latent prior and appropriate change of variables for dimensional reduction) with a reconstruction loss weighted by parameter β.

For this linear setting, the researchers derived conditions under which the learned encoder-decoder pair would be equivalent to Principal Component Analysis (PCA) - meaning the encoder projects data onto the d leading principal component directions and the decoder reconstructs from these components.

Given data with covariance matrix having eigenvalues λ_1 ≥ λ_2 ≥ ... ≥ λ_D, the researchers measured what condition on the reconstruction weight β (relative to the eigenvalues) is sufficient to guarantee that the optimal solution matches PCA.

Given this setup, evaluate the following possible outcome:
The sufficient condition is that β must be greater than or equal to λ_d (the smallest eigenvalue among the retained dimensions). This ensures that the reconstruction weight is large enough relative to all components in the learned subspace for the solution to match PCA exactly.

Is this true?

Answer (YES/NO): NO